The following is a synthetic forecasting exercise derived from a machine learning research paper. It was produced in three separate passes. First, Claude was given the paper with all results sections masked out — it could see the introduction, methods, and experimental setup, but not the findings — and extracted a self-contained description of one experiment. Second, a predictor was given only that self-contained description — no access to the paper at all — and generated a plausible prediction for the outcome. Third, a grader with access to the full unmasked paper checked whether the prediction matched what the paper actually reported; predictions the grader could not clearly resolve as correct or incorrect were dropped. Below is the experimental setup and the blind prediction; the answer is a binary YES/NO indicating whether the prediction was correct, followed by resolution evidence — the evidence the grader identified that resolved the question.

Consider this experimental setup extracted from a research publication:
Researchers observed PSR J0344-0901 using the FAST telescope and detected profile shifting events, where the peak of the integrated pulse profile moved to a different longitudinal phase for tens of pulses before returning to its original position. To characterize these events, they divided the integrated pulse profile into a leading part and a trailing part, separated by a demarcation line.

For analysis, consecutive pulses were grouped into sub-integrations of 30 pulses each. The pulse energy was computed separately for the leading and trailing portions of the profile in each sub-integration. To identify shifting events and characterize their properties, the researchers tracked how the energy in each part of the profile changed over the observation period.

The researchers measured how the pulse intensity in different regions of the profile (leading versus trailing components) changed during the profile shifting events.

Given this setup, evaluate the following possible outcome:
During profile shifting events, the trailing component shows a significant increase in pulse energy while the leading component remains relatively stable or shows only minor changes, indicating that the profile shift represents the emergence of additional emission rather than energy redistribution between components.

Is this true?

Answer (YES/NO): NO